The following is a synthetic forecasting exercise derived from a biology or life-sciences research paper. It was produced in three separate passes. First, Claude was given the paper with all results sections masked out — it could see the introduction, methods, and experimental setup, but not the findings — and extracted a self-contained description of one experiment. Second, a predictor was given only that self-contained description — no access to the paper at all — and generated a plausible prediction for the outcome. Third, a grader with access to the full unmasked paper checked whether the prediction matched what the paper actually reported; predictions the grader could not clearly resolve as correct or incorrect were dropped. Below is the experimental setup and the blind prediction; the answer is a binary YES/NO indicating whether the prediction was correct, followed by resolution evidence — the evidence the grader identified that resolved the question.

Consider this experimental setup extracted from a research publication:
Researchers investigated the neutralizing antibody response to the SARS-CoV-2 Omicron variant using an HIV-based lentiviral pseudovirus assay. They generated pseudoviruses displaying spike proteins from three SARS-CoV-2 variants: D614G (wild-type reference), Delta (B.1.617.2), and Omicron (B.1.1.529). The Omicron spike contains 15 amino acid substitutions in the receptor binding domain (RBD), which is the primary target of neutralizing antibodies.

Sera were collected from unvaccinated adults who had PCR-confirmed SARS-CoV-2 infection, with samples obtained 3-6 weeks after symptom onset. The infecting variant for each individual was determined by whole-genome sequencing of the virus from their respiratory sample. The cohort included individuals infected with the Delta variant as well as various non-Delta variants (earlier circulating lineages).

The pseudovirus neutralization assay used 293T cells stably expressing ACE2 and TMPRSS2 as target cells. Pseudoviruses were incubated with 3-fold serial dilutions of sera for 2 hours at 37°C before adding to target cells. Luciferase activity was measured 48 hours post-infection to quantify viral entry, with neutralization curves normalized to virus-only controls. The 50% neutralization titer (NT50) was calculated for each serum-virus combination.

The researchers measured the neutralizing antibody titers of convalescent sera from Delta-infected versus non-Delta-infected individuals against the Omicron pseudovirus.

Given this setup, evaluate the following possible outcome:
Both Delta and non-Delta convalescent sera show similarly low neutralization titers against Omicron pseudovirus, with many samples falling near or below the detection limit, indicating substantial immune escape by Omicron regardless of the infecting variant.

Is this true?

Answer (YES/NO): NO